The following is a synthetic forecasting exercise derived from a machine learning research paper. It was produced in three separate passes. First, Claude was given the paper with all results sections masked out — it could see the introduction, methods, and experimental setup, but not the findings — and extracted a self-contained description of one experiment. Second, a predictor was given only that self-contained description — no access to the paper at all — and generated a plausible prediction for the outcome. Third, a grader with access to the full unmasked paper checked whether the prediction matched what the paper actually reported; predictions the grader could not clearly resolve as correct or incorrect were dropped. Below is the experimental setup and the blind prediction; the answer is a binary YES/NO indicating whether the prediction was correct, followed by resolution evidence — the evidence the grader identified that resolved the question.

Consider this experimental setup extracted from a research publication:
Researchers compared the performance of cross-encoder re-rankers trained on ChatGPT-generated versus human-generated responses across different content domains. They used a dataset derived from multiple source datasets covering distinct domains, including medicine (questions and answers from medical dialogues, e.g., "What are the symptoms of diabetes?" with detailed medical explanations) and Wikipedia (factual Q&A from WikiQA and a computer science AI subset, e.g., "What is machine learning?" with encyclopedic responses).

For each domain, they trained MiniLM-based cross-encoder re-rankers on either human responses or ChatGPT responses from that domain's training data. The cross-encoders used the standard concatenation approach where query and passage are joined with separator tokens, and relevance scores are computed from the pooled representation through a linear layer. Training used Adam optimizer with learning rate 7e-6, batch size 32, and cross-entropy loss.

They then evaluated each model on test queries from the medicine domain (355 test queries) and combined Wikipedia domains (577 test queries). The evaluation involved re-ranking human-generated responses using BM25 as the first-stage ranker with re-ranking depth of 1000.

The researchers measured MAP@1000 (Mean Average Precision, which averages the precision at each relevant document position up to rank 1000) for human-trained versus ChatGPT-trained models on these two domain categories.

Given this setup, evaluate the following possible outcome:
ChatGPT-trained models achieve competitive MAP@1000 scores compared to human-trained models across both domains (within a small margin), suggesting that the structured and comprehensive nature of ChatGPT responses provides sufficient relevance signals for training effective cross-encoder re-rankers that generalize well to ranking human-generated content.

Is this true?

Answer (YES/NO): YES